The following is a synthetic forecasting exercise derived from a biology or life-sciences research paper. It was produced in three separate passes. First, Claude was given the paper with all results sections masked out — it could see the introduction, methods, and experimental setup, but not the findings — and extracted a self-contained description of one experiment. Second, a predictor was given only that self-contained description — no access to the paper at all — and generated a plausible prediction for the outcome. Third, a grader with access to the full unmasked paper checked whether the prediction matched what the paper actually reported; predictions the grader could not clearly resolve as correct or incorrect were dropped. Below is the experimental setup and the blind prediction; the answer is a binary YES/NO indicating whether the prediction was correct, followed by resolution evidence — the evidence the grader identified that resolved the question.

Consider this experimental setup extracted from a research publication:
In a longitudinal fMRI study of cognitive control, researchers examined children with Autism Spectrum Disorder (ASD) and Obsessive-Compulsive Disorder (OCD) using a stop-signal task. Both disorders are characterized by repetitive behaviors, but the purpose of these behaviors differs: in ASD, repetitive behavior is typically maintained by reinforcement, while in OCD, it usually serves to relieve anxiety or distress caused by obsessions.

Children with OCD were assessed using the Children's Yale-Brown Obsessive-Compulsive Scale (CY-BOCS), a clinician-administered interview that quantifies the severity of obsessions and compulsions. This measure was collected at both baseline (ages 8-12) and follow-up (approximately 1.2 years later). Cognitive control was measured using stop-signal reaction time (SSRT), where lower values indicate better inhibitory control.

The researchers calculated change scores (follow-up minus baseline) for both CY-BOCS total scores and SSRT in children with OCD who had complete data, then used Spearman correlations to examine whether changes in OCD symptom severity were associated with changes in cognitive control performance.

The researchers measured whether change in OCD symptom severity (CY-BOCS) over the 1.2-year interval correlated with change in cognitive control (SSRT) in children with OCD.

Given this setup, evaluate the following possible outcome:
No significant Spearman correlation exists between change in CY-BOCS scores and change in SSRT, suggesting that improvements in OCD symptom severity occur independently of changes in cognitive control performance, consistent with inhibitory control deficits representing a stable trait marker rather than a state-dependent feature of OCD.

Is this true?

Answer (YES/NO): YES